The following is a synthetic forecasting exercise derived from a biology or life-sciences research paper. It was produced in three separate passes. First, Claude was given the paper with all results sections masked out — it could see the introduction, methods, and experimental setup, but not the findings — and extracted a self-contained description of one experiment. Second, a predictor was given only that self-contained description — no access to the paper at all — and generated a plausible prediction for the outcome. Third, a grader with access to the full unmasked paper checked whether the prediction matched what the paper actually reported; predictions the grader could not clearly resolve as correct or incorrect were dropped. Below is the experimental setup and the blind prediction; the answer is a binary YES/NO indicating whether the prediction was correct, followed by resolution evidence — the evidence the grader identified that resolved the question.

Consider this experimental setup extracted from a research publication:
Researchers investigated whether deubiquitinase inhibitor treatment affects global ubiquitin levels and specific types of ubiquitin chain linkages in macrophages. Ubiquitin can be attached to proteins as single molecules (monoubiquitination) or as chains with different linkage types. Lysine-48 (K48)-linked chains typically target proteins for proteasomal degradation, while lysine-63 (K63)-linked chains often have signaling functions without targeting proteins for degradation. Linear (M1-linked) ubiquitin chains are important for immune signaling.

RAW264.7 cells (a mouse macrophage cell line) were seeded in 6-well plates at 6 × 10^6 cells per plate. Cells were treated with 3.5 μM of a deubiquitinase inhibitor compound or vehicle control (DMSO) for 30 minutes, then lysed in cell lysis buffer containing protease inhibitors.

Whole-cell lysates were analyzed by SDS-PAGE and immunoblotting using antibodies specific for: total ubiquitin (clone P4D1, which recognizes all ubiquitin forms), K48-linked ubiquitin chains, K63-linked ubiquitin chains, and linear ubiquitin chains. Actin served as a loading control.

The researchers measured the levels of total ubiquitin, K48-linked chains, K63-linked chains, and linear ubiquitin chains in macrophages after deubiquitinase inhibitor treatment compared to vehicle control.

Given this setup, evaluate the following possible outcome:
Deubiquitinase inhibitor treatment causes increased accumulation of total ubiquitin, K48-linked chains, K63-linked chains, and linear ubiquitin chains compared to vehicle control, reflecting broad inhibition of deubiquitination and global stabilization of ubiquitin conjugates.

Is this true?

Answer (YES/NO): YES